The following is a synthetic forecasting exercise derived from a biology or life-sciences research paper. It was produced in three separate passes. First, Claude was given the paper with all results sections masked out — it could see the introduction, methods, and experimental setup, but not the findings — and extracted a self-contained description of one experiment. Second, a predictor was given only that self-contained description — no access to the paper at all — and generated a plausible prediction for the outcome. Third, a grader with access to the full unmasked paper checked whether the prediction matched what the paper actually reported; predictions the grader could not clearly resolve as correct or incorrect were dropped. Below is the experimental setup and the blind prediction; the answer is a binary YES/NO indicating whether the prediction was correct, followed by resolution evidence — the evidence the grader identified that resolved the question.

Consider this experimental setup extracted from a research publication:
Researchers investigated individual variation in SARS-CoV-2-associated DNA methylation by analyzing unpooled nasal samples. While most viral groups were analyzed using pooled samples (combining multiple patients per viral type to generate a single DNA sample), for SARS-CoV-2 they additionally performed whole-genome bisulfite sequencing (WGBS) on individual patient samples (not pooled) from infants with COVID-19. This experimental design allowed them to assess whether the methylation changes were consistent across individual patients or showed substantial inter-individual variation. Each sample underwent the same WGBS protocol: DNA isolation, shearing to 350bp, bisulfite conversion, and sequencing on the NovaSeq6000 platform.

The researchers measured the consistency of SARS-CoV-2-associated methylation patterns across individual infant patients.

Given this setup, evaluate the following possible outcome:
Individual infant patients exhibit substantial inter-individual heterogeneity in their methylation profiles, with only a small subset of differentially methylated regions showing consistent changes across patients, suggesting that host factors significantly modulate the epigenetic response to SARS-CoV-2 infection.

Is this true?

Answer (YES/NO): NO